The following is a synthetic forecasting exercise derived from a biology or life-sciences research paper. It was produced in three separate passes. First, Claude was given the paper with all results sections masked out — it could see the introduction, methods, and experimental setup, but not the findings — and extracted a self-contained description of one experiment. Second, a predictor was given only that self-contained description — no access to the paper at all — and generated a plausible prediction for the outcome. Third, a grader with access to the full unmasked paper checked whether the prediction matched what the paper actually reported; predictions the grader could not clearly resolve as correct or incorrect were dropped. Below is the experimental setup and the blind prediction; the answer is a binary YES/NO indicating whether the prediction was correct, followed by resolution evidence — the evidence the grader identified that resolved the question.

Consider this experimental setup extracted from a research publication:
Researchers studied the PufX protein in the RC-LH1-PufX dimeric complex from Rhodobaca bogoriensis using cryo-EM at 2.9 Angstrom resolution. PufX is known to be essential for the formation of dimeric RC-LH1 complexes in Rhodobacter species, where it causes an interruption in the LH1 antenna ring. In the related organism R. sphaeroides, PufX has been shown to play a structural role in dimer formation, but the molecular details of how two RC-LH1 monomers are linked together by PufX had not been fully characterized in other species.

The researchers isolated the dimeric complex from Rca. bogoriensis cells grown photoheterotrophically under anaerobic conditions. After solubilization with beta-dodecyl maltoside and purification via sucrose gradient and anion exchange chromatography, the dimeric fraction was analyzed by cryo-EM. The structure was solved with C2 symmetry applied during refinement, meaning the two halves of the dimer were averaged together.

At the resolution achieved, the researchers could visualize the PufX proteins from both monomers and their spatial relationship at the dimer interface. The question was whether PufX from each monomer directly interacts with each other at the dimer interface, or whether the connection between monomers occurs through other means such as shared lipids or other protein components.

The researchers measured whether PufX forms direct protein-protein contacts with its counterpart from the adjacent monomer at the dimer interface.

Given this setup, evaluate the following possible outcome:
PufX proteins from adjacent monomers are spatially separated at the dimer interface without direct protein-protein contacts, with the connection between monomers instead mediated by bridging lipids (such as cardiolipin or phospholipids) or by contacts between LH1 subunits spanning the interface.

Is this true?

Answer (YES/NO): NO